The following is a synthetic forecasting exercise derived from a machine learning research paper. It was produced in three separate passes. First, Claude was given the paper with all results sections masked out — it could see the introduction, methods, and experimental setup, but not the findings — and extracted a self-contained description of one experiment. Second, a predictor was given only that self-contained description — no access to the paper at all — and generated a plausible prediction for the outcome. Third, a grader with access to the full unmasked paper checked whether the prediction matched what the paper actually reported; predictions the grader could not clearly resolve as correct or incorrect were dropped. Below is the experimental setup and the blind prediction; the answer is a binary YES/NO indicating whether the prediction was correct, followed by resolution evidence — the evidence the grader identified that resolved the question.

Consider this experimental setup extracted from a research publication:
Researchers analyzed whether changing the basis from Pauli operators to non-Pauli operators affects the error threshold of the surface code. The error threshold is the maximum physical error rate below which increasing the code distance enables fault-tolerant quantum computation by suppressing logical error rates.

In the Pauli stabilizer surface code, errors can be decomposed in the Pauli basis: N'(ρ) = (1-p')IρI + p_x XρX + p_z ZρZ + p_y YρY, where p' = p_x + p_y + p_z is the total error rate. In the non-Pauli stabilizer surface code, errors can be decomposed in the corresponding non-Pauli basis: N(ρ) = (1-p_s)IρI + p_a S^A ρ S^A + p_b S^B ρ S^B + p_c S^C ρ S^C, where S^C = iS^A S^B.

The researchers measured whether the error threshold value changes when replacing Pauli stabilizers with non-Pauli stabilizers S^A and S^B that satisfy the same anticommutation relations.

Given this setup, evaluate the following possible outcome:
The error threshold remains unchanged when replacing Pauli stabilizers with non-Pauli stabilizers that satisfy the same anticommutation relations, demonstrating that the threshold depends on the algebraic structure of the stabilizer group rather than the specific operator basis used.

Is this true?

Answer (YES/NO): YES